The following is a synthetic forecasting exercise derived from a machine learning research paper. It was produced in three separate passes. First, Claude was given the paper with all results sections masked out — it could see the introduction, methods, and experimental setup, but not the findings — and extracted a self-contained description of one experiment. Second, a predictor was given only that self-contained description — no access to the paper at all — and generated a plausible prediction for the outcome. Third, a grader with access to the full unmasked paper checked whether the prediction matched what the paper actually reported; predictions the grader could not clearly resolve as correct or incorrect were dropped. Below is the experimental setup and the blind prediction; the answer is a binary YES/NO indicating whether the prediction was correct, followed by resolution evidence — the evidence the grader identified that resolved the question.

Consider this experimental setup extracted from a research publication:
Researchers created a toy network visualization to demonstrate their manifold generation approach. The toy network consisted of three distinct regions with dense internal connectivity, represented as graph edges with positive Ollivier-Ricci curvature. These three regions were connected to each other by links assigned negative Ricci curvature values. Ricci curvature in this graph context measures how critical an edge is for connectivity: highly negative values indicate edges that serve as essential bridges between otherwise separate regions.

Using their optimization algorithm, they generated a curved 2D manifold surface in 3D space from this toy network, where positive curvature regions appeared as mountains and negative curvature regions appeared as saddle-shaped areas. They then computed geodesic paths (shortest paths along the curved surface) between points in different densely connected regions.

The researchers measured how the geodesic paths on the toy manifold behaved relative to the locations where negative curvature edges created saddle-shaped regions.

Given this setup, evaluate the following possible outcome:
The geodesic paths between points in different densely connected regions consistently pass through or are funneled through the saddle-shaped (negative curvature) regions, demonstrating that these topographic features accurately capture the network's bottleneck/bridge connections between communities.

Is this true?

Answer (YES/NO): YES